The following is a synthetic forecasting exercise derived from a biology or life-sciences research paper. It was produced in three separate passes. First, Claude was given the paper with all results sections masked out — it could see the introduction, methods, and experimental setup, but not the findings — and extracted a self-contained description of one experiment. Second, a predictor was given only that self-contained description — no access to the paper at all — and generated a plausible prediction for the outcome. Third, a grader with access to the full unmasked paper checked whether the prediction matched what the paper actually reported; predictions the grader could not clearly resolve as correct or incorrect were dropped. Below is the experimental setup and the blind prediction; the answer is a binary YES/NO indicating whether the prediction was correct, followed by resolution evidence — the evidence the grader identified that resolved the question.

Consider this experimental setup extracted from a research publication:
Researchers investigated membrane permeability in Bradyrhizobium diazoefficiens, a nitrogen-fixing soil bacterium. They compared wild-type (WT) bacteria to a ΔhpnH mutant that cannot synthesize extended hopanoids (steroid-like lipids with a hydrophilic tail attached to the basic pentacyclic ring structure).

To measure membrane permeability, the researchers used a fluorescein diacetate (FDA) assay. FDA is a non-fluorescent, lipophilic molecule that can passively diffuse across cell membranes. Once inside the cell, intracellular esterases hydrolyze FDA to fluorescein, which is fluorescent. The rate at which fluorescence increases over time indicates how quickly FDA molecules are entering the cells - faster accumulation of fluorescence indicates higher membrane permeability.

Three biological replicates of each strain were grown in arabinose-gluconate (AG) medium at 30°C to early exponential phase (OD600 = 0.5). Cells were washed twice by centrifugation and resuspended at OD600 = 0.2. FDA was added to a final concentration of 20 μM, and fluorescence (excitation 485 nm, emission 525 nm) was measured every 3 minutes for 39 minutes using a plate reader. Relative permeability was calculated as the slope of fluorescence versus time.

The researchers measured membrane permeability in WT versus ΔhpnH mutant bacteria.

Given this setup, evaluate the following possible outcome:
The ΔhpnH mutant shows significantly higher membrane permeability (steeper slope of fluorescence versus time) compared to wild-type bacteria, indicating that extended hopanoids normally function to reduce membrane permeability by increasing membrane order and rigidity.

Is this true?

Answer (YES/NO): YES